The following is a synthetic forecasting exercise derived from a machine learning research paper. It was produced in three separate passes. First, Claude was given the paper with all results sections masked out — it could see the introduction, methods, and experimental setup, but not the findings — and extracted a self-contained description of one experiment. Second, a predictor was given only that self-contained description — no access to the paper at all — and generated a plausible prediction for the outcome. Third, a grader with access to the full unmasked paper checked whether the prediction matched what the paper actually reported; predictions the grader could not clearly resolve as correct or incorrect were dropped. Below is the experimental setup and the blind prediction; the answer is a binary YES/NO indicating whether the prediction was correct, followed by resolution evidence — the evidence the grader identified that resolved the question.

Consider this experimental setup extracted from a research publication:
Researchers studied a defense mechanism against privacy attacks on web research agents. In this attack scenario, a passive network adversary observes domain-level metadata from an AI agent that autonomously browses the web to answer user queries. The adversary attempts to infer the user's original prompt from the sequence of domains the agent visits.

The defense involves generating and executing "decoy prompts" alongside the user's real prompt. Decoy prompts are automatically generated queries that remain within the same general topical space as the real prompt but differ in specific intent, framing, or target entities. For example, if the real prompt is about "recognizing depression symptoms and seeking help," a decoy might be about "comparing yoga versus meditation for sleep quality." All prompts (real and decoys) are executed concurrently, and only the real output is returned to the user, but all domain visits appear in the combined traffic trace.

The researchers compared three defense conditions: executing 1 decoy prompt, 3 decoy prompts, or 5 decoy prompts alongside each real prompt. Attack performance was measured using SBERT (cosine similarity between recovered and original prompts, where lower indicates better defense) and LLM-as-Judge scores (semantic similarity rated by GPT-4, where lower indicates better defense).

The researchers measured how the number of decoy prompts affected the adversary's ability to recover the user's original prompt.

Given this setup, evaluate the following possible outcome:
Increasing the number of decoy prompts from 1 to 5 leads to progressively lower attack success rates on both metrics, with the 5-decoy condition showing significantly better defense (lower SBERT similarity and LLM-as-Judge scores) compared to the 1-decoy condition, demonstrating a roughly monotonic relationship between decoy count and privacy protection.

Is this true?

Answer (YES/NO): NO